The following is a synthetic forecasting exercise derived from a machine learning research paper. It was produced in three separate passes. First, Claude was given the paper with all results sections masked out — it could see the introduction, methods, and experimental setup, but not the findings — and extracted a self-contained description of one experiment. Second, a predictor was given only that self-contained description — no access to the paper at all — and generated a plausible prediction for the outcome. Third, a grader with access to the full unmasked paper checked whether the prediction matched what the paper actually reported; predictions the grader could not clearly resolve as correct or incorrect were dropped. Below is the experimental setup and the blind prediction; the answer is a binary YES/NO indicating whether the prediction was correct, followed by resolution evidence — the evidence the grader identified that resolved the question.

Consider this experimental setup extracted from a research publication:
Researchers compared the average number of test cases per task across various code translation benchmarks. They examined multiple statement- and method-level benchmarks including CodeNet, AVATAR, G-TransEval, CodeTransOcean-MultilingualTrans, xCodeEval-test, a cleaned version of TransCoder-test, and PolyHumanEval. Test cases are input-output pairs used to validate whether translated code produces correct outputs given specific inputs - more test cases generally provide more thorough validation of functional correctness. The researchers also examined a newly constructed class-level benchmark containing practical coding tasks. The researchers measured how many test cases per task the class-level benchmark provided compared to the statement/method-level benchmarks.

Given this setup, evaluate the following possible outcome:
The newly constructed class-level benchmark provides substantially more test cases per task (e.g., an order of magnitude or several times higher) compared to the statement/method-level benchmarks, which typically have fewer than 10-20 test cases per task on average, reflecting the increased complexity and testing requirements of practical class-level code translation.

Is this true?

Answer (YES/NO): NO